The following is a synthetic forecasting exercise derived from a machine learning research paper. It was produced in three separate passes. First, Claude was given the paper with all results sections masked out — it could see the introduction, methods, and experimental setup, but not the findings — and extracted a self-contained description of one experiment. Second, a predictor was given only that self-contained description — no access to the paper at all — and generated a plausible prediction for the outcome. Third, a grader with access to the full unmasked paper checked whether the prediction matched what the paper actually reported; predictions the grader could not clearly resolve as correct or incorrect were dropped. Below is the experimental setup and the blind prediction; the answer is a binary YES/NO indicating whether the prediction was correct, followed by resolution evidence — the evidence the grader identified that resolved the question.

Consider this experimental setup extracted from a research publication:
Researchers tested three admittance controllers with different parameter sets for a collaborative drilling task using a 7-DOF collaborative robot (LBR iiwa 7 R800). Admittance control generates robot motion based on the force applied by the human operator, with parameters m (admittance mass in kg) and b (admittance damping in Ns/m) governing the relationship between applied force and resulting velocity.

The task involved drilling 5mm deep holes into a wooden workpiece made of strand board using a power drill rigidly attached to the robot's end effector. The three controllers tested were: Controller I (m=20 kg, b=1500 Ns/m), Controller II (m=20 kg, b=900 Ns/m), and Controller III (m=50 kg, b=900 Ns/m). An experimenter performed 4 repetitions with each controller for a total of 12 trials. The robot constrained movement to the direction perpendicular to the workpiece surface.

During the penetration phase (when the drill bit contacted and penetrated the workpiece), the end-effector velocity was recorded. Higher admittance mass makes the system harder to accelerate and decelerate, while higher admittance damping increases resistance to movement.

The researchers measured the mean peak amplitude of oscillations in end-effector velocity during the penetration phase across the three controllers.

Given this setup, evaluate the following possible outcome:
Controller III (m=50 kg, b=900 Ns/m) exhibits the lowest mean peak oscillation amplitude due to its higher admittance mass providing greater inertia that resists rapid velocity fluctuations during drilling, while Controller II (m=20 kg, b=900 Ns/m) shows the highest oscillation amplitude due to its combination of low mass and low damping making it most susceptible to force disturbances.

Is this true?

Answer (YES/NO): NO